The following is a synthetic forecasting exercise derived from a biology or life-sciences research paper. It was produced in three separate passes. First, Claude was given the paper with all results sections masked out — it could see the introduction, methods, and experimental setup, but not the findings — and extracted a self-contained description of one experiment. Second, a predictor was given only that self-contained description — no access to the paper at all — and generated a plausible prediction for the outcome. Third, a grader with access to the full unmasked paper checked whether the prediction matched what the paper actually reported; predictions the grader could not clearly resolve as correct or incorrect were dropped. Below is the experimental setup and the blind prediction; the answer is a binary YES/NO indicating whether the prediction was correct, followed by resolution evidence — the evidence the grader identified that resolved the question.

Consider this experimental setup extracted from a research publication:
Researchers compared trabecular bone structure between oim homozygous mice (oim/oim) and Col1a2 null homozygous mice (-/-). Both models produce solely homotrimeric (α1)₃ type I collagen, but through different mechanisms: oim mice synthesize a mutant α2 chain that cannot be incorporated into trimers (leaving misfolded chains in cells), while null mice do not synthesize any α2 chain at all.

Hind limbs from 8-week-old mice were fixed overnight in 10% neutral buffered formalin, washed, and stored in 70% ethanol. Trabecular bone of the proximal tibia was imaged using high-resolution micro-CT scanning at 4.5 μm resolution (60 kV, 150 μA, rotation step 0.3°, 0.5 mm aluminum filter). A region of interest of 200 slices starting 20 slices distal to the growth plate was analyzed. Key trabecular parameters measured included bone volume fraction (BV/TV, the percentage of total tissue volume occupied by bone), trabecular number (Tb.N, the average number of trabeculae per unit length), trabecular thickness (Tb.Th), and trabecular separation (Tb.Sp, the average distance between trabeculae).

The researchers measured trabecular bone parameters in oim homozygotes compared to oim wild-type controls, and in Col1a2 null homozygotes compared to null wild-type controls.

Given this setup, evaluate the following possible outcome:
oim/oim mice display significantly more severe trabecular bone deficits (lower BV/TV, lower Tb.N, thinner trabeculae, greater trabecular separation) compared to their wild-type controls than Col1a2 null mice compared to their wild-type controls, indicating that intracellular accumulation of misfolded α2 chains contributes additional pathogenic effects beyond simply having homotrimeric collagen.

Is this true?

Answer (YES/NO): YES